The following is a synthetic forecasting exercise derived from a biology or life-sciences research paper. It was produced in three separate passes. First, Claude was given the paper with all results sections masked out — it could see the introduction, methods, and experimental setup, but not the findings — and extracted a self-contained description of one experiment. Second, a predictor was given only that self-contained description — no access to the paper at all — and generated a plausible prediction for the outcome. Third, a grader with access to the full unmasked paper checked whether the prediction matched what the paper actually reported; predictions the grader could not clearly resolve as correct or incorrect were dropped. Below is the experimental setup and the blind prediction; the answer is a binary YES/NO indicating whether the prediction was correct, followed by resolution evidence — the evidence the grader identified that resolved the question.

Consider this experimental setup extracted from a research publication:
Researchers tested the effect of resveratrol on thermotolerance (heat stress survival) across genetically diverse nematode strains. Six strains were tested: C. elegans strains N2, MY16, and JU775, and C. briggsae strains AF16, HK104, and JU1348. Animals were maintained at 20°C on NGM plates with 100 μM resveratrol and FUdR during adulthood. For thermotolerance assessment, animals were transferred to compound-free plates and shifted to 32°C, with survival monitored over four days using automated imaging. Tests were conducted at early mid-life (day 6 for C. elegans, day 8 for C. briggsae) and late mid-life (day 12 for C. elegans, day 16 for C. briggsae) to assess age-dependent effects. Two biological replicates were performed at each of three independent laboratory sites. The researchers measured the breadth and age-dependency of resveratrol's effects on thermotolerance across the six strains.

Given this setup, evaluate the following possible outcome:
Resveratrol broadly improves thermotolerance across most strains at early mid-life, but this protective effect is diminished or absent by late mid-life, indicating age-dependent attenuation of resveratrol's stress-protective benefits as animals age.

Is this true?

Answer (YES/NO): NO